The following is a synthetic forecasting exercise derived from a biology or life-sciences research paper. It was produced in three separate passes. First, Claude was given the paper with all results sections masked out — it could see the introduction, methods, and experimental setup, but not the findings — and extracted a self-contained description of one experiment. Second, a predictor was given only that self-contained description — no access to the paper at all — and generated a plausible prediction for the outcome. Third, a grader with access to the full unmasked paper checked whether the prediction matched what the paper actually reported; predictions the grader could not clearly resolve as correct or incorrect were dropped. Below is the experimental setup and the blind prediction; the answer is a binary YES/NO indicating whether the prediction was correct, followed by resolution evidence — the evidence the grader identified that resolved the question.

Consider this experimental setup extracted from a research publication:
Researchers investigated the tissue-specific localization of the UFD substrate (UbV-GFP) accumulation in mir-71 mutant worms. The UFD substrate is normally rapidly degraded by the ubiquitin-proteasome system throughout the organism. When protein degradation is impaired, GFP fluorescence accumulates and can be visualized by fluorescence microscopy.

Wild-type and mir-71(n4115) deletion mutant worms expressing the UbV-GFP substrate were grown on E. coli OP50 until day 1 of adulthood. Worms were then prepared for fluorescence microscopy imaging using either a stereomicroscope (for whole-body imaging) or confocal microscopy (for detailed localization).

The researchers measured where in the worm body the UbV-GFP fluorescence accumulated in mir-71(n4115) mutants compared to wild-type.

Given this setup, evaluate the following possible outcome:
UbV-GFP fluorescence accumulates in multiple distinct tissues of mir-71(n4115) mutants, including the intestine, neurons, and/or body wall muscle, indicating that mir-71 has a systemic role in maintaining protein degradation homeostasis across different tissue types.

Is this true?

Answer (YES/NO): NO